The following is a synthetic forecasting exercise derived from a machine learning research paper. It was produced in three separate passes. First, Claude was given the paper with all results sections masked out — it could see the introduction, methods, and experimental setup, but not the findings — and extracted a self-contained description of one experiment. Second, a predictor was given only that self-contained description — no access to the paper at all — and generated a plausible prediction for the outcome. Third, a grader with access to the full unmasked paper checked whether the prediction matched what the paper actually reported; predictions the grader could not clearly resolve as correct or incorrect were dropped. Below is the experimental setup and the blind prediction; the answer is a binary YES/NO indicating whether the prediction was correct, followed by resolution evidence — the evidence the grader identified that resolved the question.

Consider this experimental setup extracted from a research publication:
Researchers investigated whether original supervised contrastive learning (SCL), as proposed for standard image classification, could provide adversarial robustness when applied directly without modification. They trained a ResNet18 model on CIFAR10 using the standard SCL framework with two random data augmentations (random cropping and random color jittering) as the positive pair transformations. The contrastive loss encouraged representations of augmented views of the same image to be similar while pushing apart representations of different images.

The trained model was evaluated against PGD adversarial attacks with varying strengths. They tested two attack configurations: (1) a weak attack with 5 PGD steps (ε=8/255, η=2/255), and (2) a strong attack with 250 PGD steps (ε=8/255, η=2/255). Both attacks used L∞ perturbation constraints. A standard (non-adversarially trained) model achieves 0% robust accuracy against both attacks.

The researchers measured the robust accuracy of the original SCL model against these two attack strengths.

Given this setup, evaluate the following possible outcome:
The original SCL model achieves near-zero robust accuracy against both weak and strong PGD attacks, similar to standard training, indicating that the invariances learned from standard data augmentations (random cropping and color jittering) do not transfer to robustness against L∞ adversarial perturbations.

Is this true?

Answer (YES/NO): NO